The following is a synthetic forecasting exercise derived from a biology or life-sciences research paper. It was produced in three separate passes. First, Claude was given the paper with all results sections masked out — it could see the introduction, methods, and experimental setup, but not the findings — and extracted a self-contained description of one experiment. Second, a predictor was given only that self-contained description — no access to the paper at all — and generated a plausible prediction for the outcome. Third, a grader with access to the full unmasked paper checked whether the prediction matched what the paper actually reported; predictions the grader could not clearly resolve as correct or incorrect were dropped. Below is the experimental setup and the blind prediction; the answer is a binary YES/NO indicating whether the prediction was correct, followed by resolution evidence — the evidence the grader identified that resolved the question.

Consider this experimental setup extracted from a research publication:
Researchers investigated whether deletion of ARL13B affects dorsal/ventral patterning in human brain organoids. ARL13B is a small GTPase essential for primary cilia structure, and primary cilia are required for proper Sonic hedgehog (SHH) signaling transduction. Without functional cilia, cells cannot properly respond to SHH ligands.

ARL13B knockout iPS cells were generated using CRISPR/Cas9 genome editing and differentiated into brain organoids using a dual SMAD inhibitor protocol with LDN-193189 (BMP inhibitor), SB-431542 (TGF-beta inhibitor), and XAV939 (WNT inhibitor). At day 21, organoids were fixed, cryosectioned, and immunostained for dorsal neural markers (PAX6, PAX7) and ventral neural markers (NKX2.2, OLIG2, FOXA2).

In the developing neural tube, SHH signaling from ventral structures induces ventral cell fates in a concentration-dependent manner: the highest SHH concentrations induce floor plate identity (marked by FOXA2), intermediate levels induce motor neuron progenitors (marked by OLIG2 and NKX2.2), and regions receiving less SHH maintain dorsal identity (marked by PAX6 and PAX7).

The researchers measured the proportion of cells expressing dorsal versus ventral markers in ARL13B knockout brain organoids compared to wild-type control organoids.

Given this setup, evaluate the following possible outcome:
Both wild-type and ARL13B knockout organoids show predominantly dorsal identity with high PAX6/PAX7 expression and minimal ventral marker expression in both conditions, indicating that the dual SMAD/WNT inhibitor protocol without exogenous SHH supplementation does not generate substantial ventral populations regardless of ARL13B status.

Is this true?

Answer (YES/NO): NO